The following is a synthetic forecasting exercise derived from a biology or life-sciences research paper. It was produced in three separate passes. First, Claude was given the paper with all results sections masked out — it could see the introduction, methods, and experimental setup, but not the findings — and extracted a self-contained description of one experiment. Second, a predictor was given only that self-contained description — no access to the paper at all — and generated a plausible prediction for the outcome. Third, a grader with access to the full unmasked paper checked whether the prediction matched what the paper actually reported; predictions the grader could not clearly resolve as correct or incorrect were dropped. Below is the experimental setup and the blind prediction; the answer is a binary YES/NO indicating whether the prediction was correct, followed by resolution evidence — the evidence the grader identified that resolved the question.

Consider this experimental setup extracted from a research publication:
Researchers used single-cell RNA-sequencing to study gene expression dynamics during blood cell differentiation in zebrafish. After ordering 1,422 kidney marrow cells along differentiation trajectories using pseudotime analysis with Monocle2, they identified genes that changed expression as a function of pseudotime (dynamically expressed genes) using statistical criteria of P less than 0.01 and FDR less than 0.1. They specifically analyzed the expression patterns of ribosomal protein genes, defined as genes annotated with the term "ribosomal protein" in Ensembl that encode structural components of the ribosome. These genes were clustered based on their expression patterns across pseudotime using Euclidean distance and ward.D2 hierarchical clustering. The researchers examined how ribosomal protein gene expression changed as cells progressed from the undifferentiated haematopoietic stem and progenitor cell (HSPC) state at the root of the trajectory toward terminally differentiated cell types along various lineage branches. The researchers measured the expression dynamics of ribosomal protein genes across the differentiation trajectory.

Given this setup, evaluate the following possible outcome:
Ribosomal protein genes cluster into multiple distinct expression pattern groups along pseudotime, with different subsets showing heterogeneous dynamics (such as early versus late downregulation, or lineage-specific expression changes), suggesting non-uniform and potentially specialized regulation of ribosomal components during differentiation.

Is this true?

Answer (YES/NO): NO